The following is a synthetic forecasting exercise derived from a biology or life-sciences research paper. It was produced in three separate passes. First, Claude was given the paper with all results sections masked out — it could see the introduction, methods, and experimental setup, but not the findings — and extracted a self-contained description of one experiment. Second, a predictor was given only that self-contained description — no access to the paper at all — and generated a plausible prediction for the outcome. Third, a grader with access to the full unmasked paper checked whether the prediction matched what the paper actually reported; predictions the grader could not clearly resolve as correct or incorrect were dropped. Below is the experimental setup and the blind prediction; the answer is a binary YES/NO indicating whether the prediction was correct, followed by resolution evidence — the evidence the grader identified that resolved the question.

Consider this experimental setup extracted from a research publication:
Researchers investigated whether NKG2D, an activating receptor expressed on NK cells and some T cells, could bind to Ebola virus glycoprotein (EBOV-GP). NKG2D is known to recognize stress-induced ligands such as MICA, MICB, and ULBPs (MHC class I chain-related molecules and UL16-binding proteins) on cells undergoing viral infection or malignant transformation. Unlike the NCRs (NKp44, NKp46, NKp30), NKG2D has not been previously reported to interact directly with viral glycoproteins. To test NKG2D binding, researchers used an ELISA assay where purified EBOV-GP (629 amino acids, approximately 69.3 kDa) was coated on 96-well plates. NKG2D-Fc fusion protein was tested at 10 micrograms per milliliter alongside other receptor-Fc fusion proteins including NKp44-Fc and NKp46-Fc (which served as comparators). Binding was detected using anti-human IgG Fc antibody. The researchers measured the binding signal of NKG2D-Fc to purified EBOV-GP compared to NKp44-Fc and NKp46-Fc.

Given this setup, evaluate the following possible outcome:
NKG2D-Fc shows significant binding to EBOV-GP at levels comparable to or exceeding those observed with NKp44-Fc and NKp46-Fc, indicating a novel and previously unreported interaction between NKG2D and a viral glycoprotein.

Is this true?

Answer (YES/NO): NO